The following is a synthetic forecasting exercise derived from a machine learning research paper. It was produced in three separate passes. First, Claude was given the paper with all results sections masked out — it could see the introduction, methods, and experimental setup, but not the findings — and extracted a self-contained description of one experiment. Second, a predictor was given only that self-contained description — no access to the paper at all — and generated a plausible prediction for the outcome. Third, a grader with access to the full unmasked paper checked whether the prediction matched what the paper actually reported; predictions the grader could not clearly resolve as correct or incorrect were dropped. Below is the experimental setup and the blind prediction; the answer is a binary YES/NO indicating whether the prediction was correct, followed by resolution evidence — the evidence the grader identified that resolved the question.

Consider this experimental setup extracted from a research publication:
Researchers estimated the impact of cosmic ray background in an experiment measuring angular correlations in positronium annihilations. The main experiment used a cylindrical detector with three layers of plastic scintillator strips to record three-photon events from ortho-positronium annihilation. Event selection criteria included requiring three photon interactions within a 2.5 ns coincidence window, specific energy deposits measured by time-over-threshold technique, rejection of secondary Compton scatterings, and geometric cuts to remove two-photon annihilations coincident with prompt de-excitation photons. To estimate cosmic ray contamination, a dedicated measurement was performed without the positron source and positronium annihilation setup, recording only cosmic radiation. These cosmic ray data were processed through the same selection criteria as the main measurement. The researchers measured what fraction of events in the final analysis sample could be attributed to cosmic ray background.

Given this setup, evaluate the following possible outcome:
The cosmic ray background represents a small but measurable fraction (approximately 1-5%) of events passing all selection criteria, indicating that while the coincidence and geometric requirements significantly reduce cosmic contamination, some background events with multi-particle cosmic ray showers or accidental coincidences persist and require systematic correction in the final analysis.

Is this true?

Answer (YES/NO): NO